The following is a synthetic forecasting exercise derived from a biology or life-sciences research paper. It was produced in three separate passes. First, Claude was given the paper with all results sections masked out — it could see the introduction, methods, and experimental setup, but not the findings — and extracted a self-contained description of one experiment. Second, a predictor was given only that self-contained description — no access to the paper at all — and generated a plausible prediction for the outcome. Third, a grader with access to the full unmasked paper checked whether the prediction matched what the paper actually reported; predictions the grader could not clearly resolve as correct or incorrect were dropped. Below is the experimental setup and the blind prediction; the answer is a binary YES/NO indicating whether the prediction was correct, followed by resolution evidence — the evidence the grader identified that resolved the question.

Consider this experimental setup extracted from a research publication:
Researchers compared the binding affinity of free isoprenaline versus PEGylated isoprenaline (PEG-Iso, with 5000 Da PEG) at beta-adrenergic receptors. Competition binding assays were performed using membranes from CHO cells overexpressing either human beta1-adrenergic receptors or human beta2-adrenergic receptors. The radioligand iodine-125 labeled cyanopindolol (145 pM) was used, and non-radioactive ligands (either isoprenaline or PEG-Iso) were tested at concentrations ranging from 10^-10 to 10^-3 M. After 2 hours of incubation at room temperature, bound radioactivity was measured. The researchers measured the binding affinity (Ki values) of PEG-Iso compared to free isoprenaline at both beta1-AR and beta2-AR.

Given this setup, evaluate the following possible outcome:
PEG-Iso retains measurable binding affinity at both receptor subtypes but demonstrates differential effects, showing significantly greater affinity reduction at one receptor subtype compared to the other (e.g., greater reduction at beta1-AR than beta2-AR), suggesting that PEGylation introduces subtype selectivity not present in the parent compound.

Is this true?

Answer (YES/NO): YES